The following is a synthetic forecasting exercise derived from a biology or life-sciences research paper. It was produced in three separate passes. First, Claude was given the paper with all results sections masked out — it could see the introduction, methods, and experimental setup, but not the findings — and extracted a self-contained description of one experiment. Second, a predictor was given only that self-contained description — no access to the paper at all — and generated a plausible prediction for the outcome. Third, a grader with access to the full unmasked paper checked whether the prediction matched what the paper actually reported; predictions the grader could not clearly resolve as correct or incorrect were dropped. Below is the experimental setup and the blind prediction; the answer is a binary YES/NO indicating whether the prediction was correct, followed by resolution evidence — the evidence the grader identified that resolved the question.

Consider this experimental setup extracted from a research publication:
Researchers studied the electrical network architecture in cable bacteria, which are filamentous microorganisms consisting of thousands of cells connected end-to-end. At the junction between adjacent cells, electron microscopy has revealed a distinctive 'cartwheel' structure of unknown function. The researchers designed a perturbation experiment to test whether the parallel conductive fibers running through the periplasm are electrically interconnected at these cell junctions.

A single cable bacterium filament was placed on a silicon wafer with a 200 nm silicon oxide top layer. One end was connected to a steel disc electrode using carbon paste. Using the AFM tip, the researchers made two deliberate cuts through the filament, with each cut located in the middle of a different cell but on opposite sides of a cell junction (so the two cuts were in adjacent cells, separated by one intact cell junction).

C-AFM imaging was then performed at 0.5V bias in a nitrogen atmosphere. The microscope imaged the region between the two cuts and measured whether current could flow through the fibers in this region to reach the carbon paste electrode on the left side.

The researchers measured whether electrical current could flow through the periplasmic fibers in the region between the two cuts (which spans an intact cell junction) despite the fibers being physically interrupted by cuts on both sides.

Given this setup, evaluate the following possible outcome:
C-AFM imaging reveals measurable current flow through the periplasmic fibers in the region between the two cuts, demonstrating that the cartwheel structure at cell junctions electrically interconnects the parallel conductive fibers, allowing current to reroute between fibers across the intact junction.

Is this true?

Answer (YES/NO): YES